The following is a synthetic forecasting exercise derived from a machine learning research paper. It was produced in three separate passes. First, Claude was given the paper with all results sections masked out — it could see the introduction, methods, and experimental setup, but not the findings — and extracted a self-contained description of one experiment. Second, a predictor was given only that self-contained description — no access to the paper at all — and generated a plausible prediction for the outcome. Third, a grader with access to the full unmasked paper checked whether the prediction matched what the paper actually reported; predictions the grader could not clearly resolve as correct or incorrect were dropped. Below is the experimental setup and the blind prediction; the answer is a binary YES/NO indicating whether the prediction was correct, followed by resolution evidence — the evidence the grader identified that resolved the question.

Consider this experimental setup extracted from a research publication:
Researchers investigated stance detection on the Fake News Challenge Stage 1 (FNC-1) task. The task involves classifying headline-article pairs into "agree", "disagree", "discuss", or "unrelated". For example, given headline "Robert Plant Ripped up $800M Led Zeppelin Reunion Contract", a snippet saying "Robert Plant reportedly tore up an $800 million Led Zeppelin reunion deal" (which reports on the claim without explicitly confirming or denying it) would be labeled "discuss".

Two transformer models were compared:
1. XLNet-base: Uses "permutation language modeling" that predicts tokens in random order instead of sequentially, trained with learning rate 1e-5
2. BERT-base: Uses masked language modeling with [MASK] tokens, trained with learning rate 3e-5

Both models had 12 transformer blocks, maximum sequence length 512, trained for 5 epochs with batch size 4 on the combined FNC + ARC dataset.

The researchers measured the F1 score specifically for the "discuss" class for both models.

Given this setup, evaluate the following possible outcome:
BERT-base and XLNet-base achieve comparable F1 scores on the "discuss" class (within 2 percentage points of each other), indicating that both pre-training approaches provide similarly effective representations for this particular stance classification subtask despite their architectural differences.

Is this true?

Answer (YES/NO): NO